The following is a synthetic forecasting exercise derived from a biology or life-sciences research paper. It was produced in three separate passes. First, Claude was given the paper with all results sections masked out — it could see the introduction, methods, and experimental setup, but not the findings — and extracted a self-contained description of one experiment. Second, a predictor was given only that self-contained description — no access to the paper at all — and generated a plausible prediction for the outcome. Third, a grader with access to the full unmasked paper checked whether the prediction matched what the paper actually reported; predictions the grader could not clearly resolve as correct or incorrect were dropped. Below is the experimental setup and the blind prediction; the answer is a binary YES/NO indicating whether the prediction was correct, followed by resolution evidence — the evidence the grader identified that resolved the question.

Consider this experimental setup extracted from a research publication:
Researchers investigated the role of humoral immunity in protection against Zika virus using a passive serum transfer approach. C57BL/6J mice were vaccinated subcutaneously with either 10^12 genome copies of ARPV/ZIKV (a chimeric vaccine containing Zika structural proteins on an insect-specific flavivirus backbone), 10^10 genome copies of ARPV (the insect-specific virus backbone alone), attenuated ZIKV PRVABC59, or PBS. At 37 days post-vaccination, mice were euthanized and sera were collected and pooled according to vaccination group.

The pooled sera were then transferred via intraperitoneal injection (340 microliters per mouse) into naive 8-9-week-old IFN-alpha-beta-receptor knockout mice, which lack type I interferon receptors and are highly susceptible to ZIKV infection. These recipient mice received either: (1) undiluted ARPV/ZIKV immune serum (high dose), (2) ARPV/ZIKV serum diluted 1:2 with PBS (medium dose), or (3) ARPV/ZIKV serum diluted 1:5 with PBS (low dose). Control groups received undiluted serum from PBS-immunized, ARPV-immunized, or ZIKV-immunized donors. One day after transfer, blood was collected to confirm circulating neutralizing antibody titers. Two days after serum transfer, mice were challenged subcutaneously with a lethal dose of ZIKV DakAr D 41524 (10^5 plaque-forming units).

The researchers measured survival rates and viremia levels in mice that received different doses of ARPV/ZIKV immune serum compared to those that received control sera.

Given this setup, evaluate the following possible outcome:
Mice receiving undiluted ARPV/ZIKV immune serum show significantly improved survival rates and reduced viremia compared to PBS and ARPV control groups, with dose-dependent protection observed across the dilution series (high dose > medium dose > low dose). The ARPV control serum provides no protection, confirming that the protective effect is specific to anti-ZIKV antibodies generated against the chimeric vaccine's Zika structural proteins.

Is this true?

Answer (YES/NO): YES